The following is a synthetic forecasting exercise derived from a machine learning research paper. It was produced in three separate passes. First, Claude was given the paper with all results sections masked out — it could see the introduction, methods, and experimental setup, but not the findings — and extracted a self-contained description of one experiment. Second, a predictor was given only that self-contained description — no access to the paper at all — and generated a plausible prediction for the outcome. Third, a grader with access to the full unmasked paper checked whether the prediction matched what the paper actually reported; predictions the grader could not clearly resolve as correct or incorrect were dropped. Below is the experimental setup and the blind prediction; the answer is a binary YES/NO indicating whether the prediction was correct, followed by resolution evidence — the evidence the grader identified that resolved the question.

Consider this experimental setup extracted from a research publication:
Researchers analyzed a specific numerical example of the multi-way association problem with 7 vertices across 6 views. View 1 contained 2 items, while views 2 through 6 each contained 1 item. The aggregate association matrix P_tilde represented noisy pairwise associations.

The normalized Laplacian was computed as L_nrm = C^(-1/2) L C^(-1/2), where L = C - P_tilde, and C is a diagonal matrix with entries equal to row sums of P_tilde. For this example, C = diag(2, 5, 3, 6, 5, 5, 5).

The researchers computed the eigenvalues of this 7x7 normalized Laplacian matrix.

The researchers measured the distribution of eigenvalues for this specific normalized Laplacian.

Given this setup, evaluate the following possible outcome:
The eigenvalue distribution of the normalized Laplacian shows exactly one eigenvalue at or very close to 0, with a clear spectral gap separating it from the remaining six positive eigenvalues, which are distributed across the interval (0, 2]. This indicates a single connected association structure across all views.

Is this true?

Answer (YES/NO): NO